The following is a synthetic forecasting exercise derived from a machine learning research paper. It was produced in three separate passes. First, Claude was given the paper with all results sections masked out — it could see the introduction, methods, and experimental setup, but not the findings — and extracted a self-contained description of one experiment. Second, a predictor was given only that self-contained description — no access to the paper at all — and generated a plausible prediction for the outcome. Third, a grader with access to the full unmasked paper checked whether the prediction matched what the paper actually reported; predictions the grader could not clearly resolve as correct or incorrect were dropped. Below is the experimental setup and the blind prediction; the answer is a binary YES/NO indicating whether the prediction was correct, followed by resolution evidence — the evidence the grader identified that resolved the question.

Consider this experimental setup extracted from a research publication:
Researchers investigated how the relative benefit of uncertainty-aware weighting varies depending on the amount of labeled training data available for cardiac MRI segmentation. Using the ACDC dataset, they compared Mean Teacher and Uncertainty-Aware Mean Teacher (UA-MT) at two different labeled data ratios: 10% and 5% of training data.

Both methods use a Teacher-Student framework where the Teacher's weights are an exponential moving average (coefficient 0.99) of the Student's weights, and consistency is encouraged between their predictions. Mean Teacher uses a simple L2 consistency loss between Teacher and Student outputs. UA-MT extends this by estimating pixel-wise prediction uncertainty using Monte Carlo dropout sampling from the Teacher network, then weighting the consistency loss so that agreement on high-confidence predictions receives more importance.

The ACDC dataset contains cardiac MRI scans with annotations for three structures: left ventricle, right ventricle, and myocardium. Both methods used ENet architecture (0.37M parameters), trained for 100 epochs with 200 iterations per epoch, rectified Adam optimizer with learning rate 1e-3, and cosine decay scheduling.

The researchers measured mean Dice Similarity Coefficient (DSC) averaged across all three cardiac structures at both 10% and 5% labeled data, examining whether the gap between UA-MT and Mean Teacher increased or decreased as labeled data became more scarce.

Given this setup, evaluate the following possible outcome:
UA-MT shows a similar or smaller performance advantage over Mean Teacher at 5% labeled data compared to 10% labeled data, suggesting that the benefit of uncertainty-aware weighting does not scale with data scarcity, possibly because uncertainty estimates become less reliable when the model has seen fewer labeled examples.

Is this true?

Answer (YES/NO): NO